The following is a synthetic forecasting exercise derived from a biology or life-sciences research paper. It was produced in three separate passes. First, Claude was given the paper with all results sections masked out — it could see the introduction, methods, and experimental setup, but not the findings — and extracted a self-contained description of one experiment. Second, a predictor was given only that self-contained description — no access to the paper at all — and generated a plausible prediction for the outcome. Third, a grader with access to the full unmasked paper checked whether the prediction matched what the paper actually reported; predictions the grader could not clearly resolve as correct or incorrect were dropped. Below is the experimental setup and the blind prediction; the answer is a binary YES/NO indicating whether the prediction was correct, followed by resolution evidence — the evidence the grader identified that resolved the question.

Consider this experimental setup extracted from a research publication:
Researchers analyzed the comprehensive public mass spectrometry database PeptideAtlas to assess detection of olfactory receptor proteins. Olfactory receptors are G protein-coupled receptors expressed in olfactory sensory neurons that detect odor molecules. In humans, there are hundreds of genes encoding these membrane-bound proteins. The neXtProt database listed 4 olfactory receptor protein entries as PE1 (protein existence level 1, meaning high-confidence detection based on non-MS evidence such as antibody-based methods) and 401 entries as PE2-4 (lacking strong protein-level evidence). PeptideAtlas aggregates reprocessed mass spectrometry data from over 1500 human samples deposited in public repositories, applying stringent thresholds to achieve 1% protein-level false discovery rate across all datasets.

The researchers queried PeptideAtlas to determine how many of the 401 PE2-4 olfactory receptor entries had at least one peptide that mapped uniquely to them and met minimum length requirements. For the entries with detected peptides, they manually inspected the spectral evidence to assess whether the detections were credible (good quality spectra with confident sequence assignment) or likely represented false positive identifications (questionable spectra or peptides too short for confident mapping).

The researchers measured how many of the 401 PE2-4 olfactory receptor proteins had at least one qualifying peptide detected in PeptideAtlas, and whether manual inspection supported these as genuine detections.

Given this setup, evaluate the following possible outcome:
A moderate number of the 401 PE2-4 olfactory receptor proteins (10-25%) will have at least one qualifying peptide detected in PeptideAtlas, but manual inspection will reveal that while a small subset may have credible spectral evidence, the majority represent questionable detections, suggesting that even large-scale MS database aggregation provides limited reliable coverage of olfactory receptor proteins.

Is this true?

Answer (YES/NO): NO